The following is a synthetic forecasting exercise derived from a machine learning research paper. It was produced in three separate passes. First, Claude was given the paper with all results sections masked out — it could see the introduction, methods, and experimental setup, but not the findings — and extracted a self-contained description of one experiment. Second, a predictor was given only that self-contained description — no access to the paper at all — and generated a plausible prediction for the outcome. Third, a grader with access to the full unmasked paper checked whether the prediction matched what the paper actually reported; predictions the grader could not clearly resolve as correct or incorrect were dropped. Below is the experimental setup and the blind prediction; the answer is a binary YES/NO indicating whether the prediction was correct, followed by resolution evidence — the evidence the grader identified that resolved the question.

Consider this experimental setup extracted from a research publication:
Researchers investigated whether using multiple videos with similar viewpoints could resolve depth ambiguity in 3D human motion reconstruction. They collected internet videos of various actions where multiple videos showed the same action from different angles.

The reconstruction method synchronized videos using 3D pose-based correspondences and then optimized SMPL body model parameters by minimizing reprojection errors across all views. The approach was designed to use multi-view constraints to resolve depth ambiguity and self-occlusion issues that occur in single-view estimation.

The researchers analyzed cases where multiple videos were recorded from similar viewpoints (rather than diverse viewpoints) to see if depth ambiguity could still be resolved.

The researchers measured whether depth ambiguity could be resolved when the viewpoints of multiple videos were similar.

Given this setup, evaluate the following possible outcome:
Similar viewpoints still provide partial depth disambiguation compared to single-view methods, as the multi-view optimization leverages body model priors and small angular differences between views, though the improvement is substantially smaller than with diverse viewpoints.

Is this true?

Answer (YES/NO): NO